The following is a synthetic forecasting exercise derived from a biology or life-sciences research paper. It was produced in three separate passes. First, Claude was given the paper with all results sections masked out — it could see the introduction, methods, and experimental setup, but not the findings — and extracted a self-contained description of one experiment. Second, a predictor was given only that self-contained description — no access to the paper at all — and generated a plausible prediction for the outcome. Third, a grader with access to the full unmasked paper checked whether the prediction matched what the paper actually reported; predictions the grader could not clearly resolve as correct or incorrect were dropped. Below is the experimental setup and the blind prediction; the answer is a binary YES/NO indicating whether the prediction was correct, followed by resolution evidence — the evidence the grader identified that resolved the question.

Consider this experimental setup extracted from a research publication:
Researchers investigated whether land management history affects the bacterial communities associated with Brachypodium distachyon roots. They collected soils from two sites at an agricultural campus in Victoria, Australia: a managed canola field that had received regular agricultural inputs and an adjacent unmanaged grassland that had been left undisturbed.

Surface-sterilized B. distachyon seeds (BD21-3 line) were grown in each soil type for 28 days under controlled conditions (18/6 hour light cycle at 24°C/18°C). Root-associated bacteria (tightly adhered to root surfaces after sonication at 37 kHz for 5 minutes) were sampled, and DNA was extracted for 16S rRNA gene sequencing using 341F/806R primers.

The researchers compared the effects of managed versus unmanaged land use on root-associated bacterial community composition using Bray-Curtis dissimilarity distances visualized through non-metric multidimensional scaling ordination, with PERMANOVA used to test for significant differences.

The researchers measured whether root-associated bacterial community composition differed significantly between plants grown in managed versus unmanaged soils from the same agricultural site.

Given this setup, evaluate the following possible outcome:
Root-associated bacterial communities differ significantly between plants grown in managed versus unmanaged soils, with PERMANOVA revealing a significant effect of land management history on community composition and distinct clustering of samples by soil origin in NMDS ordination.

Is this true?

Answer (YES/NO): YES